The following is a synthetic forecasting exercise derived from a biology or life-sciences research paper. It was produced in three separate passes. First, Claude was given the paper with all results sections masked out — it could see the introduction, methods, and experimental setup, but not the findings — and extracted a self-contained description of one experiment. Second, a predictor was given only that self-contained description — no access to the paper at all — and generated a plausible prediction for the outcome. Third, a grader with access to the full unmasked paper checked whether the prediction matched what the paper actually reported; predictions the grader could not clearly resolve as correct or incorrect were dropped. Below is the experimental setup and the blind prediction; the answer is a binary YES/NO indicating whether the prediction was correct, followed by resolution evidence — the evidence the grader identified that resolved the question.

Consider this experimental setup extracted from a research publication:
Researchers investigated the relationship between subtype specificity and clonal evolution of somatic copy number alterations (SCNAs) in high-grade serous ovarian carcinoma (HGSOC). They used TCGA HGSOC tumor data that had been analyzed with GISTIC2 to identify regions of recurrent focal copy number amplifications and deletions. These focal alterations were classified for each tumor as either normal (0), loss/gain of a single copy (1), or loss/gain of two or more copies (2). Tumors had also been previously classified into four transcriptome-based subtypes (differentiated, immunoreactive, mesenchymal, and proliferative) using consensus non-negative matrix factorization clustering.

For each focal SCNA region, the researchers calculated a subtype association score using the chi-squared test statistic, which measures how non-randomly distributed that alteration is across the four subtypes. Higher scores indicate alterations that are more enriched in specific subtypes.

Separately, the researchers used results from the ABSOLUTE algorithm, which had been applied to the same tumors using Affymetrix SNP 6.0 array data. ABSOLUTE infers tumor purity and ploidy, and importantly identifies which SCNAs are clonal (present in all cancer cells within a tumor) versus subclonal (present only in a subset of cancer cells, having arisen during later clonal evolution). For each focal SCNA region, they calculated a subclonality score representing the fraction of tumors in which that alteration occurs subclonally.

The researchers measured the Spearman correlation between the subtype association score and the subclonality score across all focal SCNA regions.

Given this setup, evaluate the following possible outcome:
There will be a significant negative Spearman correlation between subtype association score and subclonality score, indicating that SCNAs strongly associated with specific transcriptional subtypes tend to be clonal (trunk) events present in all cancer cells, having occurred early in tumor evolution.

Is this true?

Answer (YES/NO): NO